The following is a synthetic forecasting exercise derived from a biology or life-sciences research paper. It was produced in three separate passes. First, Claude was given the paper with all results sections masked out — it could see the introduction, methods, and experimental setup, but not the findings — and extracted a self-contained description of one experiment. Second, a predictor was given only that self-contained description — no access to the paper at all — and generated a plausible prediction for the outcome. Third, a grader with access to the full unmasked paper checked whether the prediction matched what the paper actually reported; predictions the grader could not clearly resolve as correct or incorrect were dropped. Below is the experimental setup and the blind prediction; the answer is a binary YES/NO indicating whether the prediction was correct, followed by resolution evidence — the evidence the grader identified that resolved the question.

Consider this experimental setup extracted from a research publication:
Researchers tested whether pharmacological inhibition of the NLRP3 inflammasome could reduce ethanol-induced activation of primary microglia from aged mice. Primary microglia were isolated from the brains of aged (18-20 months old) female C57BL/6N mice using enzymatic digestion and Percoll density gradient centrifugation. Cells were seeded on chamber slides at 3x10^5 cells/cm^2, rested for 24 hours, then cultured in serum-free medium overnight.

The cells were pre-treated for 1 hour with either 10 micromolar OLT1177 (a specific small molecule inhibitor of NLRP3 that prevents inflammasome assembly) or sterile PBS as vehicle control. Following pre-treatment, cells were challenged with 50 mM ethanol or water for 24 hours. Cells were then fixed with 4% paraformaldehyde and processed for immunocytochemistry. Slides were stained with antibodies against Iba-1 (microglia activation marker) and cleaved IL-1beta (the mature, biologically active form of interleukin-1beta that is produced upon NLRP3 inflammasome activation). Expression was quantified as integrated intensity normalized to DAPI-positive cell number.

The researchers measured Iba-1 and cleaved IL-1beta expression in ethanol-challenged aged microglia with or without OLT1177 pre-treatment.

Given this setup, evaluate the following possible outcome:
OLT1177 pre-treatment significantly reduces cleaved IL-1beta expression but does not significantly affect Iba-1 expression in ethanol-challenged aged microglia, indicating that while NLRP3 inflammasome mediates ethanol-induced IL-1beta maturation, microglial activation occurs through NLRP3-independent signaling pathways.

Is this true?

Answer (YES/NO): NO